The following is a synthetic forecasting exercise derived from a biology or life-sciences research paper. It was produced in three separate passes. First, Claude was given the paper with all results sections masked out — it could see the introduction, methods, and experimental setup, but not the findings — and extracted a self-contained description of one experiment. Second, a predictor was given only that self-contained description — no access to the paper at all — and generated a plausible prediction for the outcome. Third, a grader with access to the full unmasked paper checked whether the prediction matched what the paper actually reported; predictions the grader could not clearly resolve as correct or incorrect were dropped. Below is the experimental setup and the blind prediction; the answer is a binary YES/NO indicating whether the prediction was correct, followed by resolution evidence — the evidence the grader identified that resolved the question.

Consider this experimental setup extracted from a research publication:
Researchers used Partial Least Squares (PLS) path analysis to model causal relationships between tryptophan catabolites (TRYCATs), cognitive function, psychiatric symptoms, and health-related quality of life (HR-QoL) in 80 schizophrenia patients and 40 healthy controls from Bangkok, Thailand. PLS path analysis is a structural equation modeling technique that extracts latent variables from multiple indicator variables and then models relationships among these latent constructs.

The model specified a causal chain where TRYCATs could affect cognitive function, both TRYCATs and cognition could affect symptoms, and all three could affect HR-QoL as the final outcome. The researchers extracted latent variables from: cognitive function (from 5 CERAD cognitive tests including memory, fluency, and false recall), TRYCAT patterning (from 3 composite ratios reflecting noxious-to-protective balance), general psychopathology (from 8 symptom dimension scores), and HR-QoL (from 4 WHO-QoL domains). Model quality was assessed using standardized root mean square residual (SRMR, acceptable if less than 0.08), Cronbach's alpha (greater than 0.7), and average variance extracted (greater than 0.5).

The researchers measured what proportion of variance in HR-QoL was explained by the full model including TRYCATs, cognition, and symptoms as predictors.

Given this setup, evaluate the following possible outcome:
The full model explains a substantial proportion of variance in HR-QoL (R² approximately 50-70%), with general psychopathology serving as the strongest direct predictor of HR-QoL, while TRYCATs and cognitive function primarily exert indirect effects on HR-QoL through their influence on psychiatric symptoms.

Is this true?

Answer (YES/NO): YES